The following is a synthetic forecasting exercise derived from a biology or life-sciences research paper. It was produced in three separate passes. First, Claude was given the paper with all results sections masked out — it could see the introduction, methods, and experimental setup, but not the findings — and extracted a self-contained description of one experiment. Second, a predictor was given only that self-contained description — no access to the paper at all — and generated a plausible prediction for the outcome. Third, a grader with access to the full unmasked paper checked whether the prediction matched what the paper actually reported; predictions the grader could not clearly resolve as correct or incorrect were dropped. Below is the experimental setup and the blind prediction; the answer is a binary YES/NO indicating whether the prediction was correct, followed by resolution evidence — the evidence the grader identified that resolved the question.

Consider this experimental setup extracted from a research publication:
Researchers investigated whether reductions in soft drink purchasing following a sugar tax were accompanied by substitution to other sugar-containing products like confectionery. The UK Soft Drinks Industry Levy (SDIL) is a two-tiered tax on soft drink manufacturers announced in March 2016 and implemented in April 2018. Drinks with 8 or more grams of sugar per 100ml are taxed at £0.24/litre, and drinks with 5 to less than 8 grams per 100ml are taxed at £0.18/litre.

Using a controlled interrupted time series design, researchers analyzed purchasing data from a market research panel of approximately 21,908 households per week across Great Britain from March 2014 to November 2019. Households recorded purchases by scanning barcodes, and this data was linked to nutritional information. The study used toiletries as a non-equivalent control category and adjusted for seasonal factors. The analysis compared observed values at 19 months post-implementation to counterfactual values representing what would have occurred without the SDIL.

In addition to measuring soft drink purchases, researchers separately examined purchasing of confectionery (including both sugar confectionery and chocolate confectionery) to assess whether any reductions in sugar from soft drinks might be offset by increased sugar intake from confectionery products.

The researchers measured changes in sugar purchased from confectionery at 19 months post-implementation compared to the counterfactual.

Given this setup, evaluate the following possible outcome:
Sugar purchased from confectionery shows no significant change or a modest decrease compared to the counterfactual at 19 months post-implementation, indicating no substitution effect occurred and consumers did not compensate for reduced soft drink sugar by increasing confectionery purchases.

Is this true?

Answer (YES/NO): YES